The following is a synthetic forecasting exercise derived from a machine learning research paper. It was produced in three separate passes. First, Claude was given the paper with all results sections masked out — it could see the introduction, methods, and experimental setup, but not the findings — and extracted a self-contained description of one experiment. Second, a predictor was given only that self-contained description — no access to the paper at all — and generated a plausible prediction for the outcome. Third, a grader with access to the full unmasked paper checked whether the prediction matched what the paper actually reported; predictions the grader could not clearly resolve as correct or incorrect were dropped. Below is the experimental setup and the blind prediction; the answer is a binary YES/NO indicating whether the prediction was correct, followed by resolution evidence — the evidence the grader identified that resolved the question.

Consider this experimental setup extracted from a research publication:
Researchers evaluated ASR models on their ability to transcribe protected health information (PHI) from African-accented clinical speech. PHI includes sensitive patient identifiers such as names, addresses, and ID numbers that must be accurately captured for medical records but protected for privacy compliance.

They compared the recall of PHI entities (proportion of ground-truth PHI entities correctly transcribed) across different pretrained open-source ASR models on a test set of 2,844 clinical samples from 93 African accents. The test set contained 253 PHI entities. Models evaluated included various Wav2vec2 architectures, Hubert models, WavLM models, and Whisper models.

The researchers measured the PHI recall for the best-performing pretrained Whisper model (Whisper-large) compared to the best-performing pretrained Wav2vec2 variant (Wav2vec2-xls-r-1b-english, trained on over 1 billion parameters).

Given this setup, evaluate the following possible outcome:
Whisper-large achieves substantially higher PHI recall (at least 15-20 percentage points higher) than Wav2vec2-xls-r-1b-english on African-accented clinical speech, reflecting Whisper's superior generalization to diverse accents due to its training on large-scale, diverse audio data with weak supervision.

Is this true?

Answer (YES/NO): YES